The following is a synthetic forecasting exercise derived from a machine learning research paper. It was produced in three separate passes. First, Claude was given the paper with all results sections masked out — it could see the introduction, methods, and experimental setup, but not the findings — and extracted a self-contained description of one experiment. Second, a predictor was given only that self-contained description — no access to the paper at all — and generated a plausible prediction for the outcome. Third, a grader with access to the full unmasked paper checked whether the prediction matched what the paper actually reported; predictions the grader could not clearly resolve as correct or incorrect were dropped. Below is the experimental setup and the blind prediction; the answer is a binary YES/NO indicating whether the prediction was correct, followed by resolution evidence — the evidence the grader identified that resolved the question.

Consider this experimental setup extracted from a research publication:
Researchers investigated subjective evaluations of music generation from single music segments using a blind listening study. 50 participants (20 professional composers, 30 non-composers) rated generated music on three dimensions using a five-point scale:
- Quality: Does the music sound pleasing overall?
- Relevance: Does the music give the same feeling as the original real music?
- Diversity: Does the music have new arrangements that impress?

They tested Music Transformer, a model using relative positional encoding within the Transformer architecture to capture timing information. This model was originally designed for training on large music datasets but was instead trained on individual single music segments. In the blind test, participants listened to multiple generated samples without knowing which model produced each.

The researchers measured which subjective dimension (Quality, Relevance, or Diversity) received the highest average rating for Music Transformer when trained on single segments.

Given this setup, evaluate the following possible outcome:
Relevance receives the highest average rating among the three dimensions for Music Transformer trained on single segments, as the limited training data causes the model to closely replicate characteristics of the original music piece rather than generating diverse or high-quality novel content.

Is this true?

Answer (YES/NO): NO